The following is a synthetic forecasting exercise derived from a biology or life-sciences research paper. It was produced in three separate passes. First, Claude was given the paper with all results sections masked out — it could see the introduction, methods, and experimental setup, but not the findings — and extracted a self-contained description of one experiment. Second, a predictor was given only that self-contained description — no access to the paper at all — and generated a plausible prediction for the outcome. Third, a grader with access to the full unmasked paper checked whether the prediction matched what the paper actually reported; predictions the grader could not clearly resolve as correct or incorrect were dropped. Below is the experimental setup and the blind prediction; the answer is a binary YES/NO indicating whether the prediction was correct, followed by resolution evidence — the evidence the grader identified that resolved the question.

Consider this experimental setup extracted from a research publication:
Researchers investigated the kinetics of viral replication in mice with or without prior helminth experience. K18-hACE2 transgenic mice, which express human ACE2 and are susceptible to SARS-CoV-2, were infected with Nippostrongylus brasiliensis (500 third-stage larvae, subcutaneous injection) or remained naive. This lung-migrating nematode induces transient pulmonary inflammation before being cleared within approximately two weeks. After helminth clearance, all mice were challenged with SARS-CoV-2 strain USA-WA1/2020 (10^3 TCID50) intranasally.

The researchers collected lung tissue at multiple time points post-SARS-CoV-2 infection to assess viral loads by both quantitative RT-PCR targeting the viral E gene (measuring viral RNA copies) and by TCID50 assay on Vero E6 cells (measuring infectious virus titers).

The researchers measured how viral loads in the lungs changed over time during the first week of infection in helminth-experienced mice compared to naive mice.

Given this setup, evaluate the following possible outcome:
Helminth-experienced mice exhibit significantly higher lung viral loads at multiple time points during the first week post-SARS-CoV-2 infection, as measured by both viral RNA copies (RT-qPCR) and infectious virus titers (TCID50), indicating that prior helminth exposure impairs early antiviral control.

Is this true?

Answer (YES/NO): NO